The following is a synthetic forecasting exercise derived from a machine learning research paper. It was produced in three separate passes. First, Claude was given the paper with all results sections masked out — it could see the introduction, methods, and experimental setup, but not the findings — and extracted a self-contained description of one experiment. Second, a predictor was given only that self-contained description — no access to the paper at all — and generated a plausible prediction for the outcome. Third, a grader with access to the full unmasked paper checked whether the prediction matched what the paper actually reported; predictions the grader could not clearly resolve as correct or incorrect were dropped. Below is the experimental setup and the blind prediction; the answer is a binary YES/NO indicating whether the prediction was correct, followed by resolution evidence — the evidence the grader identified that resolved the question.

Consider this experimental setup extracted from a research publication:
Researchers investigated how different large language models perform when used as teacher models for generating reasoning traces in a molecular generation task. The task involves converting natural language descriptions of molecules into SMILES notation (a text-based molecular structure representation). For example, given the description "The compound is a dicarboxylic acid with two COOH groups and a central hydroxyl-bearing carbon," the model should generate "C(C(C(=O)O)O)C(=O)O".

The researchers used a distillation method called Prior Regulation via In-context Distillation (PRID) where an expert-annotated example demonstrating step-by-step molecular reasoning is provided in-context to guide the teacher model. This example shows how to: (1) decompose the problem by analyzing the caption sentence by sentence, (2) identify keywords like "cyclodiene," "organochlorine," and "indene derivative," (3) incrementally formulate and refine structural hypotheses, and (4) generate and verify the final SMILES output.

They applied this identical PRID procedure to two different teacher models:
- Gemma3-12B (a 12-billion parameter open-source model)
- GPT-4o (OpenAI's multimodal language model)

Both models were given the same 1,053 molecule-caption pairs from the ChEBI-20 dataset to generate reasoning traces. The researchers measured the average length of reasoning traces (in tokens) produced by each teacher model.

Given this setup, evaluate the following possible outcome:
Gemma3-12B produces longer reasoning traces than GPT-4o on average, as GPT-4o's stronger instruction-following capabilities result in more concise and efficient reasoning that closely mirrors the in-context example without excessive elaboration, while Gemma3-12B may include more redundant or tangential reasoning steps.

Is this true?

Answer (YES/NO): NO